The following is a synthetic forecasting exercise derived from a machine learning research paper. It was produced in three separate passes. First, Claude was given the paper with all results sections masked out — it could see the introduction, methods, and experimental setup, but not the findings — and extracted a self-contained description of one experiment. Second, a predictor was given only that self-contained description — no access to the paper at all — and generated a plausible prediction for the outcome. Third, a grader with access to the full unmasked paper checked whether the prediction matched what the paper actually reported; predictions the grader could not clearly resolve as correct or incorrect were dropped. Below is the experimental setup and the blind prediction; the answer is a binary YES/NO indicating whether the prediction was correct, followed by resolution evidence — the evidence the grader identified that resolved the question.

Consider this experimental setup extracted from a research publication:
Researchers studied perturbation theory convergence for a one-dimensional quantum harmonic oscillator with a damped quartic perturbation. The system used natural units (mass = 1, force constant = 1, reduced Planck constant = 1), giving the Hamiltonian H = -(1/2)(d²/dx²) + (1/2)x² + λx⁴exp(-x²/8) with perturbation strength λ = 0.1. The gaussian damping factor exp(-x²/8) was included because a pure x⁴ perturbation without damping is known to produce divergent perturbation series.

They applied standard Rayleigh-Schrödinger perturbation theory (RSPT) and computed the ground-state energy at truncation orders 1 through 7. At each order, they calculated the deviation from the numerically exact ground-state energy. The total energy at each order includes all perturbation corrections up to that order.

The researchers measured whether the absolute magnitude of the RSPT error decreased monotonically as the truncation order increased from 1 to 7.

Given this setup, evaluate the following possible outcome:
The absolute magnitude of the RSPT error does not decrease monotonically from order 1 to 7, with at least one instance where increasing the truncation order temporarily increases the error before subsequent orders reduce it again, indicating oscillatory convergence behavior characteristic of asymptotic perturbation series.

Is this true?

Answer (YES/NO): NO